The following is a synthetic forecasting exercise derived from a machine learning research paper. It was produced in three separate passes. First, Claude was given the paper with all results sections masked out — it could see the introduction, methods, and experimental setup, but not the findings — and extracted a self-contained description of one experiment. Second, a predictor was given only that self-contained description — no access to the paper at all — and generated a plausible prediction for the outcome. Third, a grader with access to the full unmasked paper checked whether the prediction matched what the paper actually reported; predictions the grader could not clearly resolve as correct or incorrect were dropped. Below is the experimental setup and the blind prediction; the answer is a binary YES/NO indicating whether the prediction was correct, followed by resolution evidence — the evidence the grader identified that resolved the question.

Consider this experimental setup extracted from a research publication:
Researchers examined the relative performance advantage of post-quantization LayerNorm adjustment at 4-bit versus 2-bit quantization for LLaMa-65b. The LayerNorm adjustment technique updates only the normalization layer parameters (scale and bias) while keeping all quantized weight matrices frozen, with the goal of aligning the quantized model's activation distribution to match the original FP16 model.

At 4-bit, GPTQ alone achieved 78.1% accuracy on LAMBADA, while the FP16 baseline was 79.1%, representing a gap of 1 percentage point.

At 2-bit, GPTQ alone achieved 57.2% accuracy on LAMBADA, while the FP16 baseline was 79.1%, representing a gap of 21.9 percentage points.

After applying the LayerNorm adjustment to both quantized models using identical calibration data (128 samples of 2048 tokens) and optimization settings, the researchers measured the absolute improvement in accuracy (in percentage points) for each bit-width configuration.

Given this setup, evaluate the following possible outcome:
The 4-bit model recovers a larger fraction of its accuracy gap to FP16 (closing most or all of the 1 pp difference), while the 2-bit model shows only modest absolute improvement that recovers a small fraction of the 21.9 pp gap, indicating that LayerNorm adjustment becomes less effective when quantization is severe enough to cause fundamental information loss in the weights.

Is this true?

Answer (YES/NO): NO